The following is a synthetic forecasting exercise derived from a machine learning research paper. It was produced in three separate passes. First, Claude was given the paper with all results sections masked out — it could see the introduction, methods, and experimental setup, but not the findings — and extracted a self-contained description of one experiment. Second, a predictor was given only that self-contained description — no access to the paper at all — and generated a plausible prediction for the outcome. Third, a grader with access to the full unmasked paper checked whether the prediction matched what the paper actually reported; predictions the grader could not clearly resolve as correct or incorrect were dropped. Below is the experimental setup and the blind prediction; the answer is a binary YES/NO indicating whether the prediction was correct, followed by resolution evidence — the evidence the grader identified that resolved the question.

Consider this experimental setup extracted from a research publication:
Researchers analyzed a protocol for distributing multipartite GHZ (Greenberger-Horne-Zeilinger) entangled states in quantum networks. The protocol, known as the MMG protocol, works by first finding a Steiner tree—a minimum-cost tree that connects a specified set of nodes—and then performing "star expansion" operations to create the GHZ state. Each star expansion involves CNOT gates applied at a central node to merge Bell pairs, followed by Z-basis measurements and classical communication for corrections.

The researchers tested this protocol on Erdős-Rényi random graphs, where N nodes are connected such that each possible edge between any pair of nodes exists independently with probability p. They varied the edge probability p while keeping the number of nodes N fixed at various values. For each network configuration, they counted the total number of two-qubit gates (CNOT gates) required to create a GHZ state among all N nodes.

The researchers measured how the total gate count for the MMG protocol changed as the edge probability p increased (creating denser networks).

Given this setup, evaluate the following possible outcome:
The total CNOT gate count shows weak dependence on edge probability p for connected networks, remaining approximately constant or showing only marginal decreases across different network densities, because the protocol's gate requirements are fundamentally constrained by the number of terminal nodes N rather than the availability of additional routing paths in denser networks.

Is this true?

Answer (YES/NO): NO